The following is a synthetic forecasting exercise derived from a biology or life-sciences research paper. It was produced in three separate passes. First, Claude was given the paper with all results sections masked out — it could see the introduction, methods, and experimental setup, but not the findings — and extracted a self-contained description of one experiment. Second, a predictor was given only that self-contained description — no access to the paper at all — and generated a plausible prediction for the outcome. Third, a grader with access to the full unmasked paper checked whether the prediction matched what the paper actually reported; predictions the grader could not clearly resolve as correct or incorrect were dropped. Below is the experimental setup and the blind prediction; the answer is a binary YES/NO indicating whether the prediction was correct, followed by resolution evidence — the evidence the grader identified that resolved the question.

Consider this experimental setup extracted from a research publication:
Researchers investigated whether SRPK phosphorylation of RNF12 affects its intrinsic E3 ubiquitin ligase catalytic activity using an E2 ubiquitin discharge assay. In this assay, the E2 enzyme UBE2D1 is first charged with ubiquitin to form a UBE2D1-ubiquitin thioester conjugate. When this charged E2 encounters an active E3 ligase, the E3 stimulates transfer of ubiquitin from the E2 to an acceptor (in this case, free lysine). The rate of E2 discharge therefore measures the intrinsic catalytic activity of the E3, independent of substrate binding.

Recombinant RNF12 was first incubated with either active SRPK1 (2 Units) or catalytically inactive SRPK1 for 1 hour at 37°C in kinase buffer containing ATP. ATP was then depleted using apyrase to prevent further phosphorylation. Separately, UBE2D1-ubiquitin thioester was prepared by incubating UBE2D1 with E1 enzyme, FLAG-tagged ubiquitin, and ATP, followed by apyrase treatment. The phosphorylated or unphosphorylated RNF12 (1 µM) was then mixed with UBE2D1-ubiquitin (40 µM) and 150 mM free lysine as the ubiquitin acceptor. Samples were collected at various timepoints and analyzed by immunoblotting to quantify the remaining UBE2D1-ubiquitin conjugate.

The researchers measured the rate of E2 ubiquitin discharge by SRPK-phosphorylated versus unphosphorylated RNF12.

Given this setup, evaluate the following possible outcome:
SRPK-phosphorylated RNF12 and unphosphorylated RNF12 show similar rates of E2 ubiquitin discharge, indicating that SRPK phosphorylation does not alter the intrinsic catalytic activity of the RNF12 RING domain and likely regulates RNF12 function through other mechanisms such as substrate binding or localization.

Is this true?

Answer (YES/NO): NO